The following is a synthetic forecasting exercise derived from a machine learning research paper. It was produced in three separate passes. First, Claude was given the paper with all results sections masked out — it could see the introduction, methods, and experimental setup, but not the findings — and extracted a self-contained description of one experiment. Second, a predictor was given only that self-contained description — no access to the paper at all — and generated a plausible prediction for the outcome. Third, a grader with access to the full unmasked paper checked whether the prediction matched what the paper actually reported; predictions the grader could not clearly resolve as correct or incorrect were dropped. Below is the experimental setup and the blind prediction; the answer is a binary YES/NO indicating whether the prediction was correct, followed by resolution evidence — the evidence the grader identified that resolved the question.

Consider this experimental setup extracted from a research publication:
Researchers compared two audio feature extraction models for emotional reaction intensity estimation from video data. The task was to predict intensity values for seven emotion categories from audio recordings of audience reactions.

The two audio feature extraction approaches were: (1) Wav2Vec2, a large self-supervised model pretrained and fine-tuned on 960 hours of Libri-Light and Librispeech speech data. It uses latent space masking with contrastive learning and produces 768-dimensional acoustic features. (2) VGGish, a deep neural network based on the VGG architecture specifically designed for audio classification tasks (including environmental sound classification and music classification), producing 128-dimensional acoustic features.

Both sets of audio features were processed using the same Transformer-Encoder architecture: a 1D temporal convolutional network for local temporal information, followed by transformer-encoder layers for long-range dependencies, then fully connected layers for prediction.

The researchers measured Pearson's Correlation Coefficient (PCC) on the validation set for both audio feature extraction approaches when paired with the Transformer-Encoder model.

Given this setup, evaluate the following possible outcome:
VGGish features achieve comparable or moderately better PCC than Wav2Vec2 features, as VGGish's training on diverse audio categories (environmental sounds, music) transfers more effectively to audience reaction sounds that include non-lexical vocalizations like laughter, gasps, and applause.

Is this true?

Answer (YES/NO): YES